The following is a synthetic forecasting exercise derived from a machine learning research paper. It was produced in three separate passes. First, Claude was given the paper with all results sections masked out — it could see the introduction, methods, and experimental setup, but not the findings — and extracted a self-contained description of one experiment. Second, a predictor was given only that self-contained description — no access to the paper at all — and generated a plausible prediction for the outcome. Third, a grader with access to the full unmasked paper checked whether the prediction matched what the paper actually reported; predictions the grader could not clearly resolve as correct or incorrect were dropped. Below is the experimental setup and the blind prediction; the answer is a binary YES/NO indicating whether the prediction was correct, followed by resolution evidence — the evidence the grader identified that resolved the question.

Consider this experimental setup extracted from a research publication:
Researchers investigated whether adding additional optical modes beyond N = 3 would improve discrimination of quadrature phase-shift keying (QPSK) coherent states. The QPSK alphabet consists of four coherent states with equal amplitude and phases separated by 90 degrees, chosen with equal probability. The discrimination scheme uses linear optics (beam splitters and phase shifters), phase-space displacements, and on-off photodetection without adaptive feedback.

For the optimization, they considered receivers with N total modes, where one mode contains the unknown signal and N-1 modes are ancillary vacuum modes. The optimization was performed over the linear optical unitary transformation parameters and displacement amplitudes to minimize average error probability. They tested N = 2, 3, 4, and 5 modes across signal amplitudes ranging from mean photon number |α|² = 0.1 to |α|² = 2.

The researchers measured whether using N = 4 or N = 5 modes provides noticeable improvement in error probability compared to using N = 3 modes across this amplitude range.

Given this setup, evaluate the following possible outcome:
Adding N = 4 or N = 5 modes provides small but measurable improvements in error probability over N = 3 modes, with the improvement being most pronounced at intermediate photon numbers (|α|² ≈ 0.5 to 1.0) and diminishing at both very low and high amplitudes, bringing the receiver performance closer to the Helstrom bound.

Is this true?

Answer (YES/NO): NO